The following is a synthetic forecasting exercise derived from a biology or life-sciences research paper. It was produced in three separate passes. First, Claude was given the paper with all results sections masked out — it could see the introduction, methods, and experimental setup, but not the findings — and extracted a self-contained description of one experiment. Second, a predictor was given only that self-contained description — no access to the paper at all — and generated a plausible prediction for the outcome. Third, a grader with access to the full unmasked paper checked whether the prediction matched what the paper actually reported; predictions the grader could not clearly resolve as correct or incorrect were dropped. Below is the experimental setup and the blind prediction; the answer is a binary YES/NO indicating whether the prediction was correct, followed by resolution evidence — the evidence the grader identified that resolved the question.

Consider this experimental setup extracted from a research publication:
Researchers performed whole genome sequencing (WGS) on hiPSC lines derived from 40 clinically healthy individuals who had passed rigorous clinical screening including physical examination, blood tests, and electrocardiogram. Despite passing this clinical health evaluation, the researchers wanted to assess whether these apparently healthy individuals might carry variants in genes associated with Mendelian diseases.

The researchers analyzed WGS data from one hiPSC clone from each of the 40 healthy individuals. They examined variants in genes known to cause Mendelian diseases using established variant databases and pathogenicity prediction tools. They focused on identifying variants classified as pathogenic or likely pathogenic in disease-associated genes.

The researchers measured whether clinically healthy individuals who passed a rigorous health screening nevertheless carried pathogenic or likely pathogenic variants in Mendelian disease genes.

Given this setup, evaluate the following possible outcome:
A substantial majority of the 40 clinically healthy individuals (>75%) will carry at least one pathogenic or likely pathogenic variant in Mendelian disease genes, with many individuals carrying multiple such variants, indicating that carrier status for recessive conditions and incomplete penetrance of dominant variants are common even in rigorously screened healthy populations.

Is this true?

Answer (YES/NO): YES